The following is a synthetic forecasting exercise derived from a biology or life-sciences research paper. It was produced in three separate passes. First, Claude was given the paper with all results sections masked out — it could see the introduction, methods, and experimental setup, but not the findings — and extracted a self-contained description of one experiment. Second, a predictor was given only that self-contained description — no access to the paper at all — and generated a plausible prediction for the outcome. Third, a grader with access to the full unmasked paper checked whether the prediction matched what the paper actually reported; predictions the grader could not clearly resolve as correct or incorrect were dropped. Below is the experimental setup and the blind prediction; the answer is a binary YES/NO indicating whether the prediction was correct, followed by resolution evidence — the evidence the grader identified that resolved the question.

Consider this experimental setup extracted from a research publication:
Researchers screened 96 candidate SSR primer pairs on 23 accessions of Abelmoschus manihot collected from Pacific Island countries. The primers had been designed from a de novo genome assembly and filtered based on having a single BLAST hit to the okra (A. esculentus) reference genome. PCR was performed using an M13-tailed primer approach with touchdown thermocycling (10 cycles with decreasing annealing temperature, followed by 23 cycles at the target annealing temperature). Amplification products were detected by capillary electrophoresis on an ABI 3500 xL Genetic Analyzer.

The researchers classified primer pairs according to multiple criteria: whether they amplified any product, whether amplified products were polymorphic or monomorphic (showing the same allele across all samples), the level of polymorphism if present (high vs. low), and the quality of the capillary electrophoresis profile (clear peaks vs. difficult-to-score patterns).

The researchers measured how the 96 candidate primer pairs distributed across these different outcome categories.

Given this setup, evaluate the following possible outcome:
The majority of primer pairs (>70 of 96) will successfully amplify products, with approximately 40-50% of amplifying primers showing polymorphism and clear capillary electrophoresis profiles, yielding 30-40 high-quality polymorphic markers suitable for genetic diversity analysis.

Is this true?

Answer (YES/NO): NO